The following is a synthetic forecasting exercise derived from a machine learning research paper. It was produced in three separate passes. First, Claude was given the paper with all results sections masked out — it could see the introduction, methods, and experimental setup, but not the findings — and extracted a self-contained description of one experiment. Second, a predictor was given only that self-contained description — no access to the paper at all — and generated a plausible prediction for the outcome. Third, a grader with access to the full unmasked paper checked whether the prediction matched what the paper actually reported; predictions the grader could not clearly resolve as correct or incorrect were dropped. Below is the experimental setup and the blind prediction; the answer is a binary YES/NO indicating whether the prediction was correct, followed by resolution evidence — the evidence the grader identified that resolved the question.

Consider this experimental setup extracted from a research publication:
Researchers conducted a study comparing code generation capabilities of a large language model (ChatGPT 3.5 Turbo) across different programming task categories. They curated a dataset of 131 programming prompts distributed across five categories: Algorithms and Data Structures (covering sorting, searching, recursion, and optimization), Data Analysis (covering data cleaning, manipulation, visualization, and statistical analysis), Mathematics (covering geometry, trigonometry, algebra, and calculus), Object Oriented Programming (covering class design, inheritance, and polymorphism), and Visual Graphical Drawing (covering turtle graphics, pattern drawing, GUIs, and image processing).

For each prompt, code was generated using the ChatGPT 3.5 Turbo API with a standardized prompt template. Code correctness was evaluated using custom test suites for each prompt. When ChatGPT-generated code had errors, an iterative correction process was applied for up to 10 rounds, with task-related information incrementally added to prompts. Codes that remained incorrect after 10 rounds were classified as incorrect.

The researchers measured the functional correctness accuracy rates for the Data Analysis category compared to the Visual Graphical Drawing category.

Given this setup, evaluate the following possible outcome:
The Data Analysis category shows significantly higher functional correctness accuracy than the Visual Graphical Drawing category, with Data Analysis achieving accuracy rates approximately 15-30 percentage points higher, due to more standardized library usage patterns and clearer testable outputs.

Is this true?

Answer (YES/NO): YES